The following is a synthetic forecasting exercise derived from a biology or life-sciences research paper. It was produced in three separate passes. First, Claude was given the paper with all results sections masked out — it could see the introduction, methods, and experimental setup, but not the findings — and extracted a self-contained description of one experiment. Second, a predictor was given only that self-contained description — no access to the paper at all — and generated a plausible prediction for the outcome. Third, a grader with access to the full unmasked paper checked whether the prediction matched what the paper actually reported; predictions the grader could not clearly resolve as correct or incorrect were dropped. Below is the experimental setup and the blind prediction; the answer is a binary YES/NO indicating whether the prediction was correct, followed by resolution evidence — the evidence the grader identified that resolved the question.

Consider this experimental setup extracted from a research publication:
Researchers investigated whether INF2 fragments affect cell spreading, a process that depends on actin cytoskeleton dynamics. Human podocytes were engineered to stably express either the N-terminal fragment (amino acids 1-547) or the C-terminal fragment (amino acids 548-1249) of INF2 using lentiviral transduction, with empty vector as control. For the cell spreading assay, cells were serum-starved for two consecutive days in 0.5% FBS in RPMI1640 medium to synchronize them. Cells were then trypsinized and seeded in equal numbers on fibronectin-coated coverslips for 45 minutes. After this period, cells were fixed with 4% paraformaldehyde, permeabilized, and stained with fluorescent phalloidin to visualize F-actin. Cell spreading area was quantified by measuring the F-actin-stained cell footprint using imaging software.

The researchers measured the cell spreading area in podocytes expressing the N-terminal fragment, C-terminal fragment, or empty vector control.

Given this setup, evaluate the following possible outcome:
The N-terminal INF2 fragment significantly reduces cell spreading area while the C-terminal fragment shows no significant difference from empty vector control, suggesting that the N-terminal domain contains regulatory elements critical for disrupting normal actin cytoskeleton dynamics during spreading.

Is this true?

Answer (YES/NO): NO